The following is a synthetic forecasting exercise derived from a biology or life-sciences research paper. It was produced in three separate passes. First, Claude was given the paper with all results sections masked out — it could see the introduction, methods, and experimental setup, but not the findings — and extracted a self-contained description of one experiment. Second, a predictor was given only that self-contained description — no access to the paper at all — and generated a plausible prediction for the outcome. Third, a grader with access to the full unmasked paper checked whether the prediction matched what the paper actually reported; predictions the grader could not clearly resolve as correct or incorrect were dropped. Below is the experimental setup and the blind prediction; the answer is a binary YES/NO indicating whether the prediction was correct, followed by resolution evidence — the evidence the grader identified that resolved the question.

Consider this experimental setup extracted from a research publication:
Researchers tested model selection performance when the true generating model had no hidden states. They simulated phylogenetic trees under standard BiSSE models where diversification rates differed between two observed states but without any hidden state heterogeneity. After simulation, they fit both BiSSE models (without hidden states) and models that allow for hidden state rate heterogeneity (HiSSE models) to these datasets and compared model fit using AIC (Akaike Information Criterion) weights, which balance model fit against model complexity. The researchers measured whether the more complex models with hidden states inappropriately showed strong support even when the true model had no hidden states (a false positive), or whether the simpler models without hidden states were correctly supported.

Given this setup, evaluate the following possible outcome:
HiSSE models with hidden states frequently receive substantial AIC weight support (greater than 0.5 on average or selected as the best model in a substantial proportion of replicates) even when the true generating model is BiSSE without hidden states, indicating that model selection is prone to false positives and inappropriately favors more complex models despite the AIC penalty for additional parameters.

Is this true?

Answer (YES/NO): NO